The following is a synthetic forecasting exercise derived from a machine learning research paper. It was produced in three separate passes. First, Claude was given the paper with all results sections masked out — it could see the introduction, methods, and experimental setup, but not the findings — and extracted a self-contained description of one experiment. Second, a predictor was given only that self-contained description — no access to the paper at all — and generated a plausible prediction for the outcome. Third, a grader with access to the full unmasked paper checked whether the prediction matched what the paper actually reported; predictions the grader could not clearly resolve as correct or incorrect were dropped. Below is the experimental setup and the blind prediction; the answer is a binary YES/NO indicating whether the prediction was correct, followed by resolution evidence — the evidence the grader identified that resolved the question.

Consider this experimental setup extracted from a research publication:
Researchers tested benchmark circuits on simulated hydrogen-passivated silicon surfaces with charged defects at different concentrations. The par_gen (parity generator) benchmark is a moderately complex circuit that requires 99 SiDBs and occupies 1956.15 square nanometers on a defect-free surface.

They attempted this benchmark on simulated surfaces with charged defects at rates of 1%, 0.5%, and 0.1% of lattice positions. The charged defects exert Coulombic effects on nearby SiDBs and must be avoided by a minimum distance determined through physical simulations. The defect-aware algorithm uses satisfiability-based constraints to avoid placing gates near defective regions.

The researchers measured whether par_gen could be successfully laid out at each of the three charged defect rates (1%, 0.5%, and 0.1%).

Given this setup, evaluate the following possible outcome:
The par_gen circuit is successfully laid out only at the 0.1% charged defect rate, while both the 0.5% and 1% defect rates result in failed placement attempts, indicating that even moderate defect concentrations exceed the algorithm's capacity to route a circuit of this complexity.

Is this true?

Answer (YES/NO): NO